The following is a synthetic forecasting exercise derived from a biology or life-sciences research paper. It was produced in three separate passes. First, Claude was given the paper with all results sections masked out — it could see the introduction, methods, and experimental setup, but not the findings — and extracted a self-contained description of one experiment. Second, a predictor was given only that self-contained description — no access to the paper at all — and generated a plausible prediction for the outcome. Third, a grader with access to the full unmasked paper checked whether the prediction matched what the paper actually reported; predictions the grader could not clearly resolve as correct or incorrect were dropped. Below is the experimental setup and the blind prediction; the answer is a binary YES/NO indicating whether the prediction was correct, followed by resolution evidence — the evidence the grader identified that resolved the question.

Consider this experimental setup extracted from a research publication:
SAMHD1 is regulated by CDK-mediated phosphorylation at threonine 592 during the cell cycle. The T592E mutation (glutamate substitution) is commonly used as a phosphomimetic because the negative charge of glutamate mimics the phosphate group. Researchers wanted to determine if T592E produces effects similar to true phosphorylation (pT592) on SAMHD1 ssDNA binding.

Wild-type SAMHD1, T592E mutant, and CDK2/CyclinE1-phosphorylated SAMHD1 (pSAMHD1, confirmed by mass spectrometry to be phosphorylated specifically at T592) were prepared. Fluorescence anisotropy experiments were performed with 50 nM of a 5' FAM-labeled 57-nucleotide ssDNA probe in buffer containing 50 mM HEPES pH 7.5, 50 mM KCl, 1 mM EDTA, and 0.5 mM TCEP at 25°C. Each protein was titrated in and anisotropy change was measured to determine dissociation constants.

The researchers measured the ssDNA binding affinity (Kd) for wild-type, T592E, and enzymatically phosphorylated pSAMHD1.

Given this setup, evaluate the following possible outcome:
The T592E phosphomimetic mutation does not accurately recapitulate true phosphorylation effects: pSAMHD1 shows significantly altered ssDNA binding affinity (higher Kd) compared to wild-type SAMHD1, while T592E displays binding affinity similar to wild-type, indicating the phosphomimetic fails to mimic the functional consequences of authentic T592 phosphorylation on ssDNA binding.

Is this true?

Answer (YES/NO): NO